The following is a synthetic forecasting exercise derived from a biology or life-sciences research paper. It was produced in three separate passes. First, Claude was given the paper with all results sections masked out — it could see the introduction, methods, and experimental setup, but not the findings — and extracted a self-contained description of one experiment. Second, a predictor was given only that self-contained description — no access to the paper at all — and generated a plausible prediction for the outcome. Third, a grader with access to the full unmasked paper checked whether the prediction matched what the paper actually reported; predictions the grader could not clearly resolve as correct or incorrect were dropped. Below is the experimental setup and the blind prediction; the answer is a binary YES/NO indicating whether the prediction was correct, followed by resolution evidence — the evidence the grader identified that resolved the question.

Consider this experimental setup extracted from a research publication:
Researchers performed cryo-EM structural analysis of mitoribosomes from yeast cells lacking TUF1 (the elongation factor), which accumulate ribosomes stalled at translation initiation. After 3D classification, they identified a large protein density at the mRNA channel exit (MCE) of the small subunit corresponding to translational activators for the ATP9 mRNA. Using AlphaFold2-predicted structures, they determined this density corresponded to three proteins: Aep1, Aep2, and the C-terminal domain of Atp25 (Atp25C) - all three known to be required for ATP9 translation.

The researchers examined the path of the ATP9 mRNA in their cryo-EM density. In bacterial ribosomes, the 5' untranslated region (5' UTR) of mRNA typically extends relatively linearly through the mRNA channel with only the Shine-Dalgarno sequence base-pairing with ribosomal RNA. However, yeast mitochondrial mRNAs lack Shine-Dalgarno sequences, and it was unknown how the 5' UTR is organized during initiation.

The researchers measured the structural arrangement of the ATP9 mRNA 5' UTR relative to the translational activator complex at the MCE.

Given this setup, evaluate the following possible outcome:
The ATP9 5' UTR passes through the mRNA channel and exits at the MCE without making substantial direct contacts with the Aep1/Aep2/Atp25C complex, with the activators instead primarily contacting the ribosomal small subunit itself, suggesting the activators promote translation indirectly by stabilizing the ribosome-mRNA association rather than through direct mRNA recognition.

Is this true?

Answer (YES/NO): NO